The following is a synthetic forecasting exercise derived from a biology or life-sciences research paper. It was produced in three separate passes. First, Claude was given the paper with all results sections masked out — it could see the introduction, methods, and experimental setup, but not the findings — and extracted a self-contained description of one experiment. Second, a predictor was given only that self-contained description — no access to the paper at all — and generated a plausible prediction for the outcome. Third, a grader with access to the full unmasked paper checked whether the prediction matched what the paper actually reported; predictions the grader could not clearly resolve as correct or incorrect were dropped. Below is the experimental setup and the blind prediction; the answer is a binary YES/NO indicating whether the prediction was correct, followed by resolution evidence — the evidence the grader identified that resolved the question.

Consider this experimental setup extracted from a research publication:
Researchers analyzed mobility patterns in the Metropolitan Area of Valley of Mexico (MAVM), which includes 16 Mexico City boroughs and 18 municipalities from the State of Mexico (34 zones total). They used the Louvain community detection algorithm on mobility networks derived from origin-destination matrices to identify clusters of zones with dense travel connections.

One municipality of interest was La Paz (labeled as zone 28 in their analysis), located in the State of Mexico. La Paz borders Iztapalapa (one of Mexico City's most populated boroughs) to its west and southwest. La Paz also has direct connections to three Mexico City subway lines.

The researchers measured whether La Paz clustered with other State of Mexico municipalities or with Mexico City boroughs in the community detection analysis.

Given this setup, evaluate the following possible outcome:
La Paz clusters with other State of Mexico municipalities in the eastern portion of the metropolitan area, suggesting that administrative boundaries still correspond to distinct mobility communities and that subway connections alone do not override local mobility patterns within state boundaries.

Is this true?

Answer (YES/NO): NO